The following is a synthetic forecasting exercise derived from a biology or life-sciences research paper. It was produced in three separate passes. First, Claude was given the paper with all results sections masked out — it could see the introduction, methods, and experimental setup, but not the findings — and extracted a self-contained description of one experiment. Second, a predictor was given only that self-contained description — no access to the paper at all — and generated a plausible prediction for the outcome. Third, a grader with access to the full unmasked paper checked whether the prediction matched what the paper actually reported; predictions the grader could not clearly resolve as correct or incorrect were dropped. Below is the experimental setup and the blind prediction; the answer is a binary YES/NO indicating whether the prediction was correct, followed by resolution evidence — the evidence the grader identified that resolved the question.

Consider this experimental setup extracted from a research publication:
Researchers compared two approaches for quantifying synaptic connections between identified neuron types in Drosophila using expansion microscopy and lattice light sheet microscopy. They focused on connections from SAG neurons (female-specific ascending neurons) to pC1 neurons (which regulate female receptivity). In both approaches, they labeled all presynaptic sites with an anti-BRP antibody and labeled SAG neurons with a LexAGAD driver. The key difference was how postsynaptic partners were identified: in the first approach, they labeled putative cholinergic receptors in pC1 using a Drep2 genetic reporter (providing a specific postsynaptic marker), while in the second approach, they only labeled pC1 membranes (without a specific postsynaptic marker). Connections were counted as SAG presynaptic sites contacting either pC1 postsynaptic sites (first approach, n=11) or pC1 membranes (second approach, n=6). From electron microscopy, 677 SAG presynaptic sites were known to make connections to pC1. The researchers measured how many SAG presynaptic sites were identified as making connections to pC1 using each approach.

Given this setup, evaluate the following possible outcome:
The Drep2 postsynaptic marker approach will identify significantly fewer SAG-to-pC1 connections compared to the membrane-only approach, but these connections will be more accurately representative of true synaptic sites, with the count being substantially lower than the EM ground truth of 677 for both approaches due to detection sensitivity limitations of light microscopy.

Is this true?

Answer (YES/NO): NO